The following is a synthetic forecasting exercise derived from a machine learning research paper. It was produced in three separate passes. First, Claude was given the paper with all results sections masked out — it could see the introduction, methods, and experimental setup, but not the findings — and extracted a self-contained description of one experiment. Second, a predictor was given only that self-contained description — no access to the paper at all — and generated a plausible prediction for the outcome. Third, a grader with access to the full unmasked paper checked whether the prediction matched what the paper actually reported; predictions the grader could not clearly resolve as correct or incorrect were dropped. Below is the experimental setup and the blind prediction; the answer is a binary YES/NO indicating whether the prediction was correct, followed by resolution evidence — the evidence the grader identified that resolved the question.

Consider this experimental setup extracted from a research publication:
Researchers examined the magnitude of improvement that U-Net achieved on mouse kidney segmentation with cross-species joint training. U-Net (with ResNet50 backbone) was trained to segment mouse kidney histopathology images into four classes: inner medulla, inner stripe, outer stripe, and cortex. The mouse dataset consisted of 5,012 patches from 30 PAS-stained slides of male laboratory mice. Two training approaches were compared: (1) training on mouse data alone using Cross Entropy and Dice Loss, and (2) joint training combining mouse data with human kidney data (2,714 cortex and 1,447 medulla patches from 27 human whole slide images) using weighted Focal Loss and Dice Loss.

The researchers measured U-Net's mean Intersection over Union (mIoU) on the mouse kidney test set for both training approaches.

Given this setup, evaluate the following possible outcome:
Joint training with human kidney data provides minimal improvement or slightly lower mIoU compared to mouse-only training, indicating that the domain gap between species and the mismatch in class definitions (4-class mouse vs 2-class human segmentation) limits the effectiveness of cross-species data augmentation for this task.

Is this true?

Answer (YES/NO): NO